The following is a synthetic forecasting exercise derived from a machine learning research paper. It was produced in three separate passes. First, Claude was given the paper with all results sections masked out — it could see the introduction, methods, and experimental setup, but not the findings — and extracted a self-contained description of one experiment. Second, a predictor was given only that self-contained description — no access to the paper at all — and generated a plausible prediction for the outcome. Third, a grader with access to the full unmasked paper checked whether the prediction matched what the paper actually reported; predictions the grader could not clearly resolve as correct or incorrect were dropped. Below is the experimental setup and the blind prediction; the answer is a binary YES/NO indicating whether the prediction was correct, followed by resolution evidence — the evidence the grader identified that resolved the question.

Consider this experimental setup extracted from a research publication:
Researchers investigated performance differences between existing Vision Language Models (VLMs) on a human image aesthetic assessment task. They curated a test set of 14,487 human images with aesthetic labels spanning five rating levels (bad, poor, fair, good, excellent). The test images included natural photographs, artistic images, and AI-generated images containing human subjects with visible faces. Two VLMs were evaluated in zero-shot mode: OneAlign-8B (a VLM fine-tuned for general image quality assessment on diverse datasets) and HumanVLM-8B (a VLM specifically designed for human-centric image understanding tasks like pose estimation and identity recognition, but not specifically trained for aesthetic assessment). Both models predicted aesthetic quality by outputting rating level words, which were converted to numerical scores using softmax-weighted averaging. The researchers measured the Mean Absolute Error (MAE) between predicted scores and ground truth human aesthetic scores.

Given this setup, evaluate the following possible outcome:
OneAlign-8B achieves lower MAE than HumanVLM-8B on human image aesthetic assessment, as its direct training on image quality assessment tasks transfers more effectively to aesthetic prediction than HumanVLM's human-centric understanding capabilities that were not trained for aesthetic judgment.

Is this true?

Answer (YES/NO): NO